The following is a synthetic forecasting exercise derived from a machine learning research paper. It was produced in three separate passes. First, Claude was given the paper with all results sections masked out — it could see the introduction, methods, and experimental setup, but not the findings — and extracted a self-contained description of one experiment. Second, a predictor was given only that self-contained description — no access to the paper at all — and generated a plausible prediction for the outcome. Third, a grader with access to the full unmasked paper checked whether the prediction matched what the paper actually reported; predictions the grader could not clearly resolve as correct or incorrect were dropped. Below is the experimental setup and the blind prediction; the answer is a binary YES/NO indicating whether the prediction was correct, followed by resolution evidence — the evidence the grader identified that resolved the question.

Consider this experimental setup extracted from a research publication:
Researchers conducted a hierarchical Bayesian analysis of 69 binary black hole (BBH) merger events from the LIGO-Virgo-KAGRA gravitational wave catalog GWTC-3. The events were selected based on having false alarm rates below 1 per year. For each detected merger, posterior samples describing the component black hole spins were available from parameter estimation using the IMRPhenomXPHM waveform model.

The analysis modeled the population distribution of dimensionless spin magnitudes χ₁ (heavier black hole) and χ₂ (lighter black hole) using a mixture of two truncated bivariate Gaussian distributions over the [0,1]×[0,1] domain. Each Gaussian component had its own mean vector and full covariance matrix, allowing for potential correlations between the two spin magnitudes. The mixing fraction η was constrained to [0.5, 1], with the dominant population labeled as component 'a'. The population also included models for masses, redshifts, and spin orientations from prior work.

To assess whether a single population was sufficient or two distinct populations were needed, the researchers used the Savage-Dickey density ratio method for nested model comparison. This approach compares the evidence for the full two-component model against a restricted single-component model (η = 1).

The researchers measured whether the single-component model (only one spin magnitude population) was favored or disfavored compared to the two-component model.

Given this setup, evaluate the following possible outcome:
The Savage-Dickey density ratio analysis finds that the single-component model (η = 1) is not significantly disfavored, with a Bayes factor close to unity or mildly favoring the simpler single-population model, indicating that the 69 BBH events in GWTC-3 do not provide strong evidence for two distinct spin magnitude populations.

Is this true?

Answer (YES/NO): NO